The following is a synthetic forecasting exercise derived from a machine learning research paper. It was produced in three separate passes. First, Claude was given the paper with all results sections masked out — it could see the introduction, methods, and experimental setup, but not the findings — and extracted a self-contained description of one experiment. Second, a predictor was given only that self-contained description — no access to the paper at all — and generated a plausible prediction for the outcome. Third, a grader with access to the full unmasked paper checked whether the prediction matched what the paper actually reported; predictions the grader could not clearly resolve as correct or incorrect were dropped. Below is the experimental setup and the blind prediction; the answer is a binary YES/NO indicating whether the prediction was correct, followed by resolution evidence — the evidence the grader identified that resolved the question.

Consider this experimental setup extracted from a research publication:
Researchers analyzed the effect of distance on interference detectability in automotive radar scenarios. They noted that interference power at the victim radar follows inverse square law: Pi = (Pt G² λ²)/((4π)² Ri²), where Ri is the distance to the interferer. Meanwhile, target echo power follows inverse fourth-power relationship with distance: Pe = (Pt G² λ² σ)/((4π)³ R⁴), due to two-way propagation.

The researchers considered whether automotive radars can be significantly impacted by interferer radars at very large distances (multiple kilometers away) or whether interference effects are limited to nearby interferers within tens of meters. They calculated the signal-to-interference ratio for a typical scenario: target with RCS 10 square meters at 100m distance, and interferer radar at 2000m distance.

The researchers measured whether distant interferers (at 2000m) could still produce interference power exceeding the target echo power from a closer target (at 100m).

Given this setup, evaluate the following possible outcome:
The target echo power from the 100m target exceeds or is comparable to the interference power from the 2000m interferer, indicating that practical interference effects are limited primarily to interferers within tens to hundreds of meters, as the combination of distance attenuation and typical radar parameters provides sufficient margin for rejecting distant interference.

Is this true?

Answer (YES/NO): NO